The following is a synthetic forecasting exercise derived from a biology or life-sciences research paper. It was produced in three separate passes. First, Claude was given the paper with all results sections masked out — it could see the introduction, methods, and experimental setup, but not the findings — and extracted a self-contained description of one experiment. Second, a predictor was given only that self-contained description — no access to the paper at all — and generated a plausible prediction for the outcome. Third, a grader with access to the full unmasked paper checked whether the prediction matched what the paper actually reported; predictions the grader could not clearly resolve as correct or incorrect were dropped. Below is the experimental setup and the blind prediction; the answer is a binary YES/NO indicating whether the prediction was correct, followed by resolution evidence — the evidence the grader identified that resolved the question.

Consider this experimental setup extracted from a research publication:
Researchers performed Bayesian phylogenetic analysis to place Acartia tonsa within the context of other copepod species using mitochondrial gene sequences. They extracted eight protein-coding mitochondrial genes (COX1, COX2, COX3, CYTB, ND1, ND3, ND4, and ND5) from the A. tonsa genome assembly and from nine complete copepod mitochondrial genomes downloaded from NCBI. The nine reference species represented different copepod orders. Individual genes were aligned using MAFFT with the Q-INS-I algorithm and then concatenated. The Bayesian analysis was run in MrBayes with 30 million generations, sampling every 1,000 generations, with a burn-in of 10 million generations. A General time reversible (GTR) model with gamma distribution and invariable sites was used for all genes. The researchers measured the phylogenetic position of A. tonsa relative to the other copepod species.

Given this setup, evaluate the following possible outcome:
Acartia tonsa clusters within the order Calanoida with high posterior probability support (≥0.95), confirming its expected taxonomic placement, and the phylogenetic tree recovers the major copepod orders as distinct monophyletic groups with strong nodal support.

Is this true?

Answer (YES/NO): NO